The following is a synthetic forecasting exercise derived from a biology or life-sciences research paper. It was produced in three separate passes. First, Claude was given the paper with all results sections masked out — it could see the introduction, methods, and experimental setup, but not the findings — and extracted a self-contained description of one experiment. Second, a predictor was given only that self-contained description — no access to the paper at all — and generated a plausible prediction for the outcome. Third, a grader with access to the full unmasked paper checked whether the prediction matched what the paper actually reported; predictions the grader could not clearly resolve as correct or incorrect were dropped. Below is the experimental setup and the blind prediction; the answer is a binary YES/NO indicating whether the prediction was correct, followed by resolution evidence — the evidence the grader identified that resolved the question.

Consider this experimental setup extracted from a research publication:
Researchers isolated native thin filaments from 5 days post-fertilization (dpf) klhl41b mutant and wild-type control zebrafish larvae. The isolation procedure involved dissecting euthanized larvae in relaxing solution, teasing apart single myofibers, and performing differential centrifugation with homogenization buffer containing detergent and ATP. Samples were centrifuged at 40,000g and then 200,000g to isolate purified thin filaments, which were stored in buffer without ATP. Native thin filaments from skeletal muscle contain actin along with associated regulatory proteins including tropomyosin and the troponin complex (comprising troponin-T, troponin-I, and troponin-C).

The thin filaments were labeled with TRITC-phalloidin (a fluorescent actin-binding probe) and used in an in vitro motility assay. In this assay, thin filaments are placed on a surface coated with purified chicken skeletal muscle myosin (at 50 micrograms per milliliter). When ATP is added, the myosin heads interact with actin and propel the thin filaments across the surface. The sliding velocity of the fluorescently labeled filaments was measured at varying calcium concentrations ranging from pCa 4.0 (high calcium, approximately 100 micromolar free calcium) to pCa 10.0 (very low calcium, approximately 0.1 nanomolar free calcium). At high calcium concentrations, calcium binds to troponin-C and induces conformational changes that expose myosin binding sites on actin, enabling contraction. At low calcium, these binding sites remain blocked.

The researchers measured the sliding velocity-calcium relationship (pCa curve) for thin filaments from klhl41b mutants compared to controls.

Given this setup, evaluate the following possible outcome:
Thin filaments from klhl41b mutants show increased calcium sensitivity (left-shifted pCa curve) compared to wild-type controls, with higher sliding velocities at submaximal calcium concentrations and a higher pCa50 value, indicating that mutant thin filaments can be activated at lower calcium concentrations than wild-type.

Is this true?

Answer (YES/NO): YES